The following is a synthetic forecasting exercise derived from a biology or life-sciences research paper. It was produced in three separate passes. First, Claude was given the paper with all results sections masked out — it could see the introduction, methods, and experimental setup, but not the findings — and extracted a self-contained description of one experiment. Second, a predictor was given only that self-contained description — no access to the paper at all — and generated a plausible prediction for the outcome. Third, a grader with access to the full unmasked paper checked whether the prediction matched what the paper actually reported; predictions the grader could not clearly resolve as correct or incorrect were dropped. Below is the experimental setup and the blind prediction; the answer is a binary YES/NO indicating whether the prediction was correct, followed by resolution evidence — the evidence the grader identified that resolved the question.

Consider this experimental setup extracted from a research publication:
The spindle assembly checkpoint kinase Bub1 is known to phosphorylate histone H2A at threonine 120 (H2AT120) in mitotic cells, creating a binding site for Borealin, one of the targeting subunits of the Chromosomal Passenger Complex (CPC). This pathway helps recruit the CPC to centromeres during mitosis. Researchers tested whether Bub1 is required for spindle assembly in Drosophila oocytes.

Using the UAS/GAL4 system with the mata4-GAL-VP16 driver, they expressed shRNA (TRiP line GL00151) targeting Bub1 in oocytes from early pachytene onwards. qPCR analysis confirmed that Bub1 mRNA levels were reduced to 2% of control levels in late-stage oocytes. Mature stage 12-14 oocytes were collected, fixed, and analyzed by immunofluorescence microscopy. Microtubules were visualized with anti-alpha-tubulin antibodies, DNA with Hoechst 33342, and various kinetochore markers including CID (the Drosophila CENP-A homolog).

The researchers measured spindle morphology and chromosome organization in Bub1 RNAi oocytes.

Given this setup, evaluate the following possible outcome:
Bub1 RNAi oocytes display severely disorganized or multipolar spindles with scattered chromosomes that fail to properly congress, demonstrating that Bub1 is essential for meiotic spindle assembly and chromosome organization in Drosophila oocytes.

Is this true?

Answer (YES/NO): NO